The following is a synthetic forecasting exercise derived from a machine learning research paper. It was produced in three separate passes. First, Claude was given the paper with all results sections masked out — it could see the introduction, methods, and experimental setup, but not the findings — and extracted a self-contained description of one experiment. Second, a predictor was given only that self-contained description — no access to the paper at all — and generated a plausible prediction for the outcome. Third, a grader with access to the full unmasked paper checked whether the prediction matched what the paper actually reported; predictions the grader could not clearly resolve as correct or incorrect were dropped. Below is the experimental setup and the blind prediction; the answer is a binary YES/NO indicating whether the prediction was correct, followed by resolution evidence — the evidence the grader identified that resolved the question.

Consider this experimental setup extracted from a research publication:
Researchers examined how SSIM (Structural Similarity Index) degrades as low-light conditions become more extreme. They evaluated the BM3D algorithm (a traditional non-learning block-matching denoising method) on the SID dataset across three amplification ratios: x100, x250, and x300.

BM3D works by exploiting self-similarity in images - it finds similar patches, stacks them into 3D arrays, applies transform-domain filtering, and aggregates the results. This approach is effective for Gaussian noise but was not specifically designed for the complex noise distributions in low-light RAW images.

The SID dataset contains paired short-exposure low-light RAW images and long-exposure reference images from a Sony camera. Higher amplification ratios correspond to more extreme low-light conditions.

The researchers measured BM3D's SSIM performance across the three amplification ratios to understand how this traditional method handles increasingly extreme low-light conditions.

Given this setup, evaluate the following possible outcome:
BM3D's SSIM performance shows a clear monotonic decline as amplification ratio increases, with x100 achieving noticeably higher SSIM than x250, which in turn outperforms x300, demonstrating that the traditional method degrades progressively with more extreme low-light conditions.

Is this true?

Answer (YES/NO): YES